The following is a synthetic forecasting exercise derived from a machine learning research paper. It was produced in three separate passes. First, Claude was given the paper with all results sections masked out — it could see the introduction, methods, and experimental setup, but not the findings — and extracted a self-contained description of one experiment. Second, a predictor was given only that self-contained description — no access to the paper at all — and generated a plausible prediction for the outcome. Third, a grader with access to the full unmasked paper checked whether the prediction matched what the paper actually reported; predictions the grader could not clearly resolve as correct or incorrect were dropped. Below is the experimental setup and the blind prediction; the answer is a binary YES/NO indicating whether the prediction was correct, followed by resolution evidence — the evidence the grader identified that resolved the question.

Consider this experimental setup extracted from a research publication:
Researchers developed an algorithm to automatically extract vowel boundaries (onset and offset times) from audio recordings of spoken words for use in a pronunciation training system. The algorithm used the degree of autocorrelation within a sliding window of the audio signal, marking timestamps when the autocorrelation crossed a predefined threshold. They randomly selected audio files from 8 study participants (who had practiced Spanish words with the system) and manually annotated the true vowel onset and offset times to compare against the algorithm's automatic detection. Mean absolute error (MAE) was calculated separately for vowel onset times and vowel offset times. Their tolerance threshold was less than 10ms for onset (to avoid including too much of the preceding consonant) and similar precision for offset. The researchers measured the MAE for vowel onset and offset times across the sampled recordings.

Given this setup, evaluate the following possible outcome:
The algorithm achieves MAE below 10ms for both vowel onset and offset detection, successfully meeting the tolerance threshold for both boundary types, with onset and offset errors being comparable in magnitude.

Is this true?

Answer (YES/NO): NO